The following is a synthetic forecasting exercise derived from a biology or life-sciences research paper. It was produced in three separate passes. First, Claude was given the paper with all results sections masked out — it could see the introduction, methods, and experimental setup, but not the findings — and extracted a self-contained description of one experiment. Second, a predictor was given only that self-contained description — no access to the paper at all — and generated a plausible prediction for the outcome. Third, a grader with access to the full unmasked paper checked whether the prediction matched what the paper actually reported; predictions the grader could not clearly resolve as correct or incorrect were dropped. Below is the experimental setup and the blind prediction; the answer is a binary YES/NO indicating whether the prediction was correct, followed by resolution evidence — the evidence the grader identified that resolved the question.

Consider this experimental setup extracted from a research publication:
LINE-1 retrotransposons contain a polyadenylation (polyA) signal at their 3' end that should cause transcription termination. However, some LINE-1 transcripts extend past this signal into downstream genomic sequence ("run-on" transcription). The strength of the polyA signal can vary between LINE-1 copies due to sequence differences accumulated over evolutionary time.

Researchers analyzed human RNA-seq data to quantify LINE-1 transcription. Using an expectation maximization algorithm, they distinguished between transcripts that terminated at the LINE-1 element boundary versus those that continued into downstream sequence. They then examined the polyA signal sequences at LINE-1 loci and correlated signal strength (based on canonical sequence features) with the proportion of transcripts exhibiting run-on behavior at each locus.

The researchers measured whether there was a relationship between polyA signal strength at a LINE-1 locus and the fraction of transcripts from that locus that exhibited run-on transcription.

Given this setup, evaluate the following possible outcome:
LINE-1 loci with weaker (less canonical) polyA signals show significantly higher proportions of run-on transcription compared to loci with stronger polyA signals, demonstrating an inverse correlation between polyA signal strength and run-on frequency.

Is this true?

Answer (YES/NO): YES